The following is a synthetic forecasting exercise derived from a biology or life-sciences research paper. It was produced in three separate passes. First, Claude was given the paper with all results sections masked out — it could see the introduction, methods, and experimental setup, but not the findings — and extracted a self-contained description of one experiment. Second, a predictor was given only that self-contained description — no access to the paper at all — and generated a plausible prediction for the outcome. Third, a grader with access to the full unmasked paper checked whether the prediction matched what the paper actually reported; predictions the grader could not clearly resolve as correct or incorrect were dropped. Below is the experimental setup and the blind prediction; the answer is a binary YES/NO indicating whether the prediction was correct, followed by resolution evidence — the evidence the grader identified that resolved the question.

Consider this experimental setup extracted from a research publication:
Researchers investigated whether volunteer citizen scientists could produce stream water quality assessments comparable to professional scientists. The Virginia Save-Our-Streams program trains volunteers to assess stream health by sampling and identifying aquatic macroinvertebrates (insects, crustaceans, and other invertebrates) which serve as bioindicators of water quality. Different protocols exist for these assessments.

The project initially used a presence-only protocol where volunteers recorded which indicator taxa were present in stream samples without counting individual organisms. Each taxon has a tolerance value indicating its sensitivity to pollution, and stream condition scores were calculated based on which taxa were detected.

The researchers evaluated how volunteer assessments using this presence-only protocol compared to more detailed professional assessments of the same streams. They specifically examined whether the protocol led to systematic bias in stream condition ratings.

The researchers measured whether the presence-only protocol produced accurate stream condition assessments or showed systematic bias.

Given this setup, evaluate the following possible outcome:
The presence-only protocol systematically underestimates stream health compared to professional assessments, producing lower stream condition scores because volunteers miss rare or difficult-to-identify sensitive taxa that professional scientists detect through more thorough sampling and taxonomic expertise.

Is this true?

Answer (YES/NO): NO